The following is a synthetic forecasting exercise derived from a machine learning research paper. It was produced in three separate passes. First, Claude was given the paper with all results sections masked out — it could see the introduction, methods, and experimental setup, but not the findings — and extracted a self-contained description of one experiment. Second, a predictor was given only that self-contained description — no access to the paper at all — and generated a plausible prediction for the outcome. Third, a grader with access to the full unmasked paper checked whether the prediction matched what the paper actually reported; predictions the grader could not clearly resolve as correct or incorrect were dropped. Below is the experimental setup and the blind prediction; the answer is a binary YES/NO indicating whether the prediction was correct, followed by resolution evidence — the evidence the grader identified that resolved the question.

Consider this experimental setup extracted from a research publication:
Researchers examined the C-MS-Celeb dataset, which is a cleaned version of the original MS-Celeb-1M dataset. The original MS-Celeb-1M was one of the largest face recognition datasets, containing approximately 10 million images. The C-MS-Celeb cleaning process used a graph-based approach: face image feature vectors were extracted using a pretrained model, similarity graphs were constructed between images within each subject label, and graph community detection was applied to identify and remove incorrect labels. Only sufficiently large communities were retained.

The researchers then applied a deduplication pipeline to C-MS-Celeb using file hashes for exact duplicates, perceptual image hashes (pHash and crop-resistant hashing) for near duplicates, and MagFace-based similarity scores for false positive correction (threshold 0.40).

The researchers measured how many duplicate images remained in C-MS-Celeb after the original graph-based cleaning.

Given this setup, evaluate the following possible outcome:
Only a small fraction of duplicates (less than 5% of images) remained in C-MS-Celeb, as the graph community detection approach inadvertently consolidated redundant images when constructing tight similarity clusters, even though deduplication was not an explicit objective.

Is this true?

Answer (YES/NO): NO